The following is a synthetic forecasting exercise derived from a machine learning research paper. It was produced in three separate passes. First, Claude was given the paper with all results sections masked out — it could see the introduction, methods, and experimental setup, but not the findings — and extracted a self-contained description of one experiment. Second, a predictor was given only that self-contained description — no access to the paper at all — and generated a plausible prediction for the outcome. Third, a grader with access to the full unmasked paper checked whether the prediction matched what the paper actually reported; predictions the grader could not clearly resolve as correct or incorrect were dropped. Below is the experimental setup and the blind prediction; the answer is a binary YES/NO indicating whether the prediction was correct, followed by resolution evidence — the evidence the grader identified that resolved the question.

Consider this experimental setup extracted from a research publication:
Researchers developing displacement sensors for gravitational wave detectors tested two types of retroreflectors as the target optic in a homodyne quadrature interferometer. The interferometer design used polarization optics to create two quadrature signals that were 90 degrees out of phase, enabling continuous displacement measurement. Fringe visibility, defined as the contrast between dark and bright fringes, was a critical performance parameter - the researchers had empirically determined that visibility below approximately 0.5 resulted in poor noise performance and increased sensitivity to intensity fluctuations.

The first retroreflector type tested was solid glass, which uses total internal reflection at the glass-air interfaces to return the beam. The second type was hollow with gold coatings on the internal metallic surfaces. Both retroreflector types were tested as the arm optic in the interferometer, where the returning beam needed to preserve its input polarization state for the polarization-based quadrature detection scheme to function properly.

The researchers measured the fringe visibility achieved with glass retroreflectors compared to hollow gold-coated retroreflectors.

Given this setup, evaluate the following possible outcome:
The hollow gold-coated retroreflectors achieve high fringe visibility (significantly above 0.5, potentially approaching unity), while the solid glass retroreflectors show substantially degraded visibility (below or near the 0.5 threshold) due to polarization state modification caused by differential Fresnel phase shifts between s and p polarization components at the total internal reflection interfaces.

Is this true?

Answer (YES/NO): YES